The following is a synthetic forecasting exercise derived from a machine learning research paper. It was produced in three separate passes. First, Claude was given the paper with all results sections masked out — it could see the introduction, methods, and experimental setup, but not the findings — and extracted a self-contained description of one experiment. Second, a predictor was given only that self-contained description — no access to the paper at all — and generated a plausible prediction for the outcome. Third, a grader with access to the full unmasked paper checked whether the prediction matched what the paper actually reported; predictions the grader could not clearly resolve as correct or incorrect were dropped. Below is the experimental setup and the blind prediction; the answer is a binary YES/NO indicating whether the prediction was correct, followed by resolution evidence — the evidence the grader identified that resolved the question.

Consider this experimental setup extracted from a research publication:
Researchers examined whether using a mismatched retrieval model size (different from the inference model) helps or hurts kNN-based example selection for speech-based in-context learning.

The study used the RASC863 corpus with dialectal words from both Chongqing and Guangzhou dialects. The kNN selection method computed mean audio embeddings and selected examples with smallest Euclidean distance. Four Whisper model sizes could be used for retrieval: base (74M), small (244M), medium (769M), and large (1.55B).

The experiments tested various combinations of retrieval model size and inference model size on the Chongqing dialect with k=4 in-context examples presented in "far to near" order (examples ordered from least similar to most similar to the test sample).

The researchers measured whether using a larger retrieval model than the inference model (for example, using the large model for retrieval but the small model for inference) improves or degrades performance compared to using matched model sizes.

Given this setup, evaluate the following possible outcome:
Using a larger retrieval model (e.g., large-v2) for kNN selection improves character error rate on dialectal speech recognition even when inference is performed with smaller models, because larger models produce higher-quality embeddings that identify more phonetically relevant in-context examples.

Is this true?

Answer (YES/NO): NO